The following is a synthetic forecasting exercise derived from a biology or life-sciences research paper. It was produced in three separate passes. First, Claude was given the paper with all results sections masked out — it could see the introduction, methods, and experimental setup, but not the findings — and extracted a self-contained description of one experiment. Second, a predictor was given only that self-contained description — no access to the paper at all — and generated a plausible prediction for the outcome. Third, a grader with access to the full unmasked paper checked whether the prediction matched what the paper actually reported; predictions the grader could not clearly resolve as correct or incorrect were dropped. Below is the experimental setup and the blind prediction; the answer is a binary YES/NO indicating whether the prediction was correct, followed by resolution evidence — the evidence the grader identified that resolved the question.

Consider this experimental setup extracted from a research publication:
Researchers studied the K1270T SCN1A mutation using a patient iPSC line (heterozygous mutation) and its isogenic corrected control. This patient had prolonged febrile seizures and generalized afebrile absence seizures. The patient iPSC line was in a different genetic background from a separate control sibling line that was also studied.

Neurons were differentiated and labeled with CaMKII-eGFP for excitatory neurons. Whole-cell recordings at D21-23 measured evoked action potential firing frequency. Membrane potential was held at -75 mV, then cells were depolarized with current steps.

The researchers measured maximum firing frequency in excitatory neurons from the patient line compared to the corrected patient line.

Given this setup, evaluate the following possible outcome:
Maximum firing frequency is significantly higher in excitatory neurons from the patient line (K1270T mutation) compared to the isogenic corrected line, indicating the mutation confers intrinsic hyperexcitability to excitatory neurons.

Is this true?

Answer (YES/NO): NO